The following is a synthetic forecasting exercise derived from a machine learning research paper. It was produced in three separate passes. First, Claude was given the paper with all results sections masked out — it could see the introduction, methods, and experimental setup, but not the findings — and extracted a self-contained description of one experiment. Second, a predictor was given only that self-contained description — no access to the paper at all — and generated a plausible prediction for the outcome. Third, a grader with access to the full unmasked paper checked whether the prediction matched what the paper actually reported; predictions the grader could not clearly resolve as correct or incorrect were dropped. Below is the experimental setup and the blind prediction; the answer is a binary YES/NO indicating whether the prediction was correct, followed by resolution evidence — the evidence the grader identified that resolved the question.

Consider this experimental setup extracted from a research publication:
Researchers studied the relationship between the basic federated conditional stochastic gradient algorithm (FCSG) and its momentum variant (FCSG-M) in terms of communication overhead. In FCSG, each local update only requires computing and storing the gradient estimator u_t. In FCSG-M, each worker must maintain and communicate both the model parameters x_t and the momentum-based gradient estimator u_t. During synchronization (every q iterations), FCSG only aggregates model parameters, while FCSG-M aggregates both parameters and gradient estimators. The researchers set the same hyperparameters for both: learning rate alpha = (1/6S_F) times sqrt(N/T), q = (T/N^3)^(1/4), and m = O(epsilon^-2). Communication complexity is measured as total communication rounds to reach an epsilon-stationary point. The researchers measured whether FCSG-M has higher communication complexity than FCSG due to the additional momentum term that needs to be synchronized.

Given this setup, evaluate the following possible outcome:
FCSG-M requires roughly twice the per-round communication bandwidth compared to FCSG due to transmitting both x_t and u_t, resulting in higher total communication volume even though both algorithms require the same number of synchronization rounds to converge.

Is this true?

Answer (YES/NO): YES